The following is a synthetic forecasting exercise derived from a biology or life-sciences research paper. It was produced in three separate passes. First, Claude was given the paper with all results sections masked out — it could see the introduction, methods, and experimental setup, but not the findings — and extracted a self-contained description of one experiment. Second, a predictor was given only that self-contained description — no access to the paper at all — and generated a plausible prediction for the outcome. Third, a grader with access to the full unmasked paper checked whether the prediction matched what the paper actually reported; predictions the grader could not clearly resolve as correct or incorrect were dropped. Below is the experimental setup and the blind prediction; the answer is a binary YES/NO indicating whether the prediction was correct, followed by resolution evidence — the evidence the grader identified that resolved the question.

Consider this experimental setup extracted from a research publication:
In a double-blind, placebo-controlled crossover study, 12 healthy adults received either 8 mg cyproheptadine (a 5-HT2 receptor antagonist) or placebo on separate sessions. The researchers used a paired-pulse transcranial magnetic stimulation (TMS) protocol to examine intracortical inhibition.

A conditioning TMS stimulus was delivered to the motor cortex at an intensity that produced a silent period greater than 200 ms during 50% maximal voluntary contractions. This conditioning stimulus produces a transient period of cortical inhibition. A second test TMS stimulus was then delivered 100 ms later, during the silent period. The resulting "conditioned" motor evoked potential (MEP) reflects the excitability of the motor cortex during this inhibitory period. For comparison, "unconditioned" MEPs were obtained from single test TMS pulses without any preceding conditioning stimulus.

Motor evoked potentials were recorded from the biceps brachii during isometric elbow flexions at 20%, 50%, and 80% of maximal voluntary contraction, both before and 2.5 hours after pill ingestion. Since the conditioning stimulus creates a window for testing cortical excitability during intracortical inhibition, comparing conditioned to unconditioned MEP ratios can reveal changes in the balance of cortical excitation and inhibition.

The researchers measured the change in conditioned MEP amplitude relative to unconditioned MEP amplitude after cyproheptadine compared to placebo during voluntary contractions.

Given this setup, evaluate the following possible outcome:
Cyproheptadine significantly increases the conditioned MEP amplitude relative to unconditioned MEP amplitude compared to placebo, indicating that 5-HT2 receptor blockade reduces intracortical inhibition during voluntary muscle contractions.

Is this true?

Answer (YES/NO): NO